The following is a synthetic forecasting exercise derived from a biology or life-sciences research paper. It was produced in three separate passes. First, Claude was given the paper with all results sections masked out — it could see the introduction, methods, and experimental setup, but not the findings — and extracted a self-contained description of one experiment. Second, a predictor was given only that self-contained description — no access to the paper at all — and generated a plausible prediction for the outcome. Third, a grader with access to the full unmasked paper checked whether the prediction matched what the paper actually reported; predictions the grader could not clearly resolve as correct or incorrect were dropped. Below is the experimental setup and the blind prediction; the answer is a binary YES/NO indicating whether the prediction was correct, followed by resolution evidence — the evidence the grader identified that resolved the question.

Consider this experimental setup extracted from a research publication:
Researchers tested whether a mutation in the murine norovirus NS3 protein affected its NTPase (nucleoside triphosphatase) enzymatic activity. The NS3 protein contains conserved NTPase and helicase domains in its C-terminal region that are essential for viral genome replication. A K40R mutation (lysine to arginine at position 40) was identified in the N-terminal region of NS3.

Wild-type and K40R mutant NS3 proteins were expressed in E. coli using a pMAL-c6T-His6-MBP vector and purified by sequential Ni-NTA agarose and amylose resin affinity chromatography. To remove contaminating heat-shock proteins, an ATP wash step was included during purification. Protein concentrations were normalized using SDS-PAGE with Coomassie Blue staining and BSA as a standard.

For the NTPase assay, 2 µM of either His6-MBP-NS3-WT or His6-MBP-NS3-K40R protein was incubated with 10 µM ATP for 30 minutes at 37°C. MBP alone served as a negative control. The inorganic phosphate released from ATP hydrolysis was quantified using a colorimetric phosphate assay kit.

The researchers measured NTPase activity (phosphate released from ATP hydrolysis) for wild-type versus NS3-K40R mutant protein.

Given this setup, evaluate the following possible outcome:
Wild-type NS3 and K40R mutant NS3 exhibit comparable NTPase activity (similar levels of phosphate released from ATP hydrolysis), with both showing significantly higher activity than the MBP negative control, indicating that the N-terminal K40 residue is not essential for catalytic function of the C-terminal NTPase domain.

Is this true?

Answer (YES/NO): YES